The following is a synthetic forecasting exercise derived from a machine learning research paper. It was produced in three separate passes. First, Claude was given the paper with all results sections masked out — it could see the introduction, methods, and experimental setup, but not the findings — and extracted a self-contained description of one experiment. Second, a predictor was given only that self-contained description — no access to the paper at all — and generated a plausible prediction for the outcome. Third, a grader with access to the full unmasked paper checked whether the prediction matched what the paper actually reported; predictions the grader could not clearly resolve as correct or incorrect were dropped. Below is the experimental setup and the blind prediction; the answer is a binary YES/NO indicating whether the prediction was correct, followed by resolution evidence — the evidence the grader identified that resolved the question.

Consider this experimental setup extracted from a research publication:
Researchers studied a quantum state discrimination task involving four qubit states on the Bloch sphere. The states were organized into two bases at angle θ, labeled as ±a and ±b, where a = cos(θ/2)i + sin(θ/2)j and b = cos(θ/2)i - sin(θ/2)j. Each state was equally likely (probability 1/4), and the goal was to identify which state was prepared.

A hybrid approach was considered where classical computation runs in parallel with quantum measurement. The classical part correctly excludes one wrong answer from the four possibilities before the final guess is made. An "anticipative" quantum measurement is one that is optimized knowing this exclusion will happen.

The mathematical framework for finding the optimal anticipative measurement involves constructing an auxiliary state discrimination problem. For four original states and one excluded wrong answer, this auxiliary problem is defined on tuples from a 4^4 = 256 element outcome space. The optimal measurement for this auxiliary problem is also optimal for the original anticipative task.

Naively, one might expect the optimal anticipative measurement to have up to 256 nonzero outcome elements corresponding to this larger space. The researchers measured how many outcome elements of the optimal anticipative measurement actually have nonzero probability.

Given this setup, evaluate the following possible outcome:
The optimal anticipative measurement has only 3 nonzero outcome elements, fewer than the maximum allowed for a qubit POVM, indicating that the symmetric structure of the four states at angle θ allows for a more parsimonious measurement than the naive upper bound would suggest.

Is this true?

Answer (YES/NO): NO